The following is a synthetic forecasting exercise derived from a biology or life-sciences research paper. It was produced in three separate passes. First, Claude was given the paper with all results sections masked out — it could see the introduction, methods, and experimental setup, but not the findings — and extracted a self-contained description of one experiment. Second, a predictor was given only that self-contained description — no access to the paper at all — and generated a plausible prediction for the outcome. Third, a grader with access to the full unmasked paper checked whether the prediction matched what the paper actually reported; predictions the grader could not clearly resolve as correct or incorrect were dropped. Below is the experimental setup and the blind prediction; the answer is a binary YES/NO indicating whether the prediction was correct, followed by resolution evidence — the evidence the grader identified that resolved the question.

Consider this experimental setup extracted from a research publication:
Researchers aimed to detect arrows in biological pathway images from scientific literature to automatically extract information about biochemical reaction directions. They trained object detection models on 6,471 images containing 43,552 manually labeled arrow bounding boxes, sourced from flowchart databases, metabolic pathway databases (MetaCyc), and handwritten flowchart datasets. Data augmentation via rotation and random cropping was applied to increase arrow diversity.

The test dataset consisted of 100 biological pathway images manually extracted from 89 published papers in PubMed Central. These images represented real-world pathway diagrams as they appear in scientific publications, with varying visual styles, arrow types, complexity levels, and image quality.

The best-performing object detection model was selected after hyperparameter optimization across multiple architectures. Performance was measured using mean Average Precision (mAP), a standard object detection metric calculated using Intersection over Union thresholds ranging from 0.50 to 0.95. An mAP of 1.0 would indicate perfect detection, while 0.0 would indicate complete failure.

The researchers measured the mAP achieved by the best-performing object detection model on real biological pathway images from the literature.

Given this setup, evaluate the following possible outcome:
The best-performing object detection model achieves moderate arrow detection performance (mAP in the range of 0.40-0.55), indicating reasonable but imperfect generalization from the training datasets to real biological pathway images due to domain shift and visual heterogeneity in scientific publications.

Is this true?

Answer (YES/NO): YES